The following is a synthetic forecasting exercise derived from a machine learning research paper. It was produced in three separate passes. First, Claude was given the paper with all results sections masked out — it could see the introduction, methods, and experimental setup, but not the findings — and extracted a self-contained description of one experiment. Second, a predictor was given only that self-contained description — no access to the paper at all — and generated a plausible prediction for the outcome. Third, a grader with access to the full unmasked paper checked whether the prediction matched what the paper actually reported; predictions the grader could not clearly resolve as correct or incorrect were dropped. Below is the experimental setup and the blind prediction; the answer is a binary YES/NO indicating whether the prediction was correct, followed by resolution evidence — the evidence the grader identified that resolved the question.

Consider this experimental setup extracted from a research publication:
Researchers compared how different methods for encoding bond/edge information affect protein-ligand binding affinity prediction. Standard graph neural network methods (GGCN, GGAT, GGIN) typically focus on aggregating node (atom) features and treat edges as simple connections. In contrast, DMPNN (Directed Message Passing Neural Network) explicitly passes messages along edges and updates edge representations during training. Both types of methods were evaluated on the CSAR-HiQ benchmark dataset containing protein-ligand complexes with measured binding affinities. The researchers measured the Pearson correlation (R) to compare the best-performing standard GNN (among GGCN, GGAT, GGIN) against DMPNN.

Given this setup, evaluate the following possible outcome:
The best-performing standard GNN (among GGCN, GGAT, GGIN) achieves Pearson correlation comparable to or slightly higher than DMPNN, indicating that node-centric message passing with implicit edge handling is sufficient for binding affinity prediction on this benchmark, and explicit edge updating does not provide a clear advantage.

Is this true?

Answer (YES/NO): NO